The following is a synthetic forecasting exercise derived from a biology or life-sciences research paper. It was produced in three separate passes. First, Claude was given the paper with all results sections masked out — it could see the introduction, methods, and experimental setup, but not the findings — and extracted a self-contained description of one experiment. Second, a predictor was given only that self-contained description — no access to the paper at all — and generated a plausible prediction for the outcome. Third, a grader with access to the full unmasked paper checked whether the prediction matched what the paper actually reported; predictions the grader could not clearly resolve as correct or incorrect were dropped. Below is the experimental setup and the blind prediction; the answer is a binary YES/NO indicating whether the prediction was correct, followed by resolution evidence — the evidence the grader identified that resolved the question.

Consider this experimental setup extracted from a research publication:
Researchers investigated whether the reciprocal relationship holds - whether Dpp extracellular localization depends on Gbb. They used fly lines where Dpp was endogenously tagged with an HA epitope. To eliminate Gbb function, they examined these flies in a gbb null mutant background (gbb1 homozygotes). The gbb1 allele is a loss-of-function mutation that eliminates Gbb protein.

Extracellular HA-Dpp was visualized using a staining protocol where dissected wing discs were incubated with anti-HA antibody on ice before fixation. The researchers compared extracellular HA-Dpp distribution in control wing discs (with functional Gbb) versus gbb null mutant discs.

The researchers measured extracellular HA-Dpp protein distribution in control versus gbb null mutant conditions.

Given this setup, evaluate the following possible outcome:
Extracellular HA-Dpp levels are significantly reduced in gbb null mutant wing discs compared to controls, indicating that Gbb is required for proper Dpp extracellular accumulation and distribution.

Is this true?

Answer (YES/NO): NO